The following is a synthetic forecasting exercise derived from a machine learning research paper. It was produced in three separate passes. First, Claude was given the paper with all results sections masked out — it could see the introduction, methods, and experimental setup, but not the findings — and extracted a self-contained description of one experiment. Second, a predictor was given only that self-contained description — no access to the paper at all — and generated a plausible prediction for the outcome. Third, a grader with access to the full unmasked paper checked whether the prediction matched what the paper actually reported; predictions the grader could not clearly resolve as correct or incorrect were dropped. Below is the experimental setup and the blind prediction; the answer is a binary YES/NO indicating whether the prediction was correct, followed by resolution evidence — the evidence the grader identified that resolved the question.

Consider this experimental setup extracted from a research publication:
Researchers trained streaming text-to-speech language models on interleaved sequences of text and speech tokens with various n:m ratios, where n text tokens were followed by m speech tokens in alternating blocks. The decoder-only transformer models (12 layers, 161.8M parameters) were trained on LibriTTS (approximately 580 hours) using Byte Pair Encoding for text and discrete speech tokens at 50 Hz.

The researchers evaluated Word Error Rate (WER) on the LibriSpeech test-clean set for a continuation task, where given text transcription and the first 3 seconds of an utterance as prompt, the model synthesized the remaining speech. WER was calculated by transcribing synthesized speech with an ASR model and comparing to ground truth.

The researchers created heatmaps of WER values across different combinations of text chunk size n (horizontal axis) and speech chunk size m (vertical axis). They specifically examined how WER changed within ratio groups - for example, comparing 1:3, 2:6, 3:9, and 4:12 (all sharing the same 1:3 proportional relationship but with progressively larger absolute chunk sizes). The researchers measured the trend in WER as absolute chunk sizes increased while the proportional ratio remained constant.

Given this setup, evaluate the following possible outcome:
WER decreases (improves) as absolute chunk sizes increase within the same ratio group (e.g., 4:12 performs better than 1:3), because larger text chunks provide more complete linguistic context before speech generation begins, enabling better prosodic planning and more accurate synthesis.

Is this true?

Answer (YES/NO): NO